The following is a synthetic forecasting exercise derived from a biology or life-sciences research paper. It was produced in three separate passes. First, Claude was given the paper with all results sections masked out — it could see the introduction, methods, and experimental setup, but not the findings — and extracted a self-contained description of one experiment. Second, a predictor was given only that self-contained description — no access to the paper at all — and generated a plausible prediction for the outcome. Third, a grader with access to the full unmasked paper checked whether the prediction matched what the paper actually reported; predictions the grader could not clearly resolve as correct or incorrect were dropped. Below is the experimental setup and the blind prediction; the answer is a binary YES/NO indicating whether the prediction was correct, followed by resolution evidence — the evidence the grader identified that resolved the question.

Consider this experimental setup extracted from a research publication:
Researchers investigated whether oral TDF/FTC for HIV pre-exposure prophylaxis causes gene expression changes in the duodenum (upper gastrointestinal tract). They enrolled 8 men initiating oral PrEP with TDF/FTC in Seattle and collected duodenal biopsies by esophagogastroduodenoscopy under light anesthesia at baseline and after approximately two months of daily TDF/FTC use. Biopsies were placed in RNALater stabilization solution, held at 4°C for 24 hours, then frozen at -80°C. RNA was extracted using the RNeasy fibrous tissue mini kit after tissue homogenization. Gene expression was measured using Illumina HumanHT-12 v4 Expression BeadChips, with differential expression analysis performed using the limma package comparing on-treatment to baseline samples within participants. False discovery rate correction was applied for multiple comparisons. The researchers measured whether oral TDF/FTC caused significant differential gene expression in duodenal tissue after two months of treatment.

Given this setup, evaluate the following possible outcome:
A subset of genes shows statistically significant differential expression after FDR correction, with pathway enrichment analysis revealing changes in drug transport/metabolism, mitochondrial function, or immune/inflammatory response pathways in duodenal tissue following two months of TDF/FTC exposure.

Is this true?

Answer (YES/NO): YES